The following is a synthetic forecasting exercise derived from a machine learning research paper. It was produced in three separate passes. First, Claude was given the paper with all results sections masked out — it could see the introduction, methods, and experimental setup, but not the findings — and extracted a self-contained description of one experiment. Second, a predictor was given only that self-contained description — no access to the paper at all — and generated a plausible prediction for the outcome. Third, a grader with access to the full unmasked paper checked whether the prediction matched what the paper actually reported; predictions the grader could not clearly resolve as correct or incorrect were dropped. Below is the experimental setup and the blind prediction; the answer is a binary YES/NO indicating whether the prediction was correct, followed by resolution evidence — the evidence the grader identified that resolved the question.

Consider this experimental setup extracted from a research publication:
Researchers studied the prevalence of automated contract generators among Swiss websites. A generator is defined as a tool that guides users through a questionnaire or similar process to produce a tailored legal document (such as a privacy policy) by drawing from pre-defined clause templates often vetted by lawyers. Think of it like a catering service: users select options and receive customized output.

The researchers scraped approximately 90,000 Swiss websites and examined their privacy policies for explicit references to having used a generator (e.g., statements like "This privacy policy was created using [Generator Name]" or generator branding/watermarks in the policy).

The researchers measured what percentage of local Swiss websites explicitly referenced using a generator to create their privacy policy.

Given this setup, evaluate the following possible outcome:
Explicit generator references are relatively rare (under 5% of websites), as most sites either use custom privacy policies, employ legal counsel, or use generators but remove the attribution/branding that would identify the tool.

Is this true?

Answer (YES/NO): NO